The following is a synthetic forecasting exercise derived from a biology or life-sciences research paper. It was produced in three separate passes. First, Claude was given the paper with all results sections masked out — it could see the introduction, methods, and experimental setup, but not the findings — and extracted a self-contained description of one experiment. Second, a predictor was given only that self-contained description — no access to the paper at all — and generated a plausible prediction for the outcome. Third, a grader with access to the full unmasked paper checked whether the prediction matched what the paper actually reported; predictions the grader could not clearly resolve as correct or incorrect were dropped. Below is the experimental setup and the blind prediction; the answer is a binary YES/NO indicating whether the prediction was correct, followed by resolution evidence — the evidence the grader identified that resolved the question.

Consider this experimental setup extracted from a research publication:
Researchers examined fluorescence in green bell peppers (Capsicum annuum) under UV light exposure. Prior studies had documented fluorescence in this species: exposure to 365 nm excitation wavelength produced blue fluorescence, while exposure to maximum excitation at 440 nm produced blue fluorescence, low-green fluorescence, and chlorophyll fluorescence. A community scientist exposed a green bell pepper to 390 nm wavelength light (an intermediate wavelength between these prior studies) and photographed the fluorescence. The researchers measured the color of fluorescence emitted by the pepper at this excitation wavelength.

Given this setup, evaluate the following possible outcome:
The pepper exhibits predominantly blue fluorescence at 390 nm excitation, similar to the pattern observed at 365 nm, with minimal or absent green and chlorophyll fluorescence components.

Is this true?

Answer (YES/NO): NO